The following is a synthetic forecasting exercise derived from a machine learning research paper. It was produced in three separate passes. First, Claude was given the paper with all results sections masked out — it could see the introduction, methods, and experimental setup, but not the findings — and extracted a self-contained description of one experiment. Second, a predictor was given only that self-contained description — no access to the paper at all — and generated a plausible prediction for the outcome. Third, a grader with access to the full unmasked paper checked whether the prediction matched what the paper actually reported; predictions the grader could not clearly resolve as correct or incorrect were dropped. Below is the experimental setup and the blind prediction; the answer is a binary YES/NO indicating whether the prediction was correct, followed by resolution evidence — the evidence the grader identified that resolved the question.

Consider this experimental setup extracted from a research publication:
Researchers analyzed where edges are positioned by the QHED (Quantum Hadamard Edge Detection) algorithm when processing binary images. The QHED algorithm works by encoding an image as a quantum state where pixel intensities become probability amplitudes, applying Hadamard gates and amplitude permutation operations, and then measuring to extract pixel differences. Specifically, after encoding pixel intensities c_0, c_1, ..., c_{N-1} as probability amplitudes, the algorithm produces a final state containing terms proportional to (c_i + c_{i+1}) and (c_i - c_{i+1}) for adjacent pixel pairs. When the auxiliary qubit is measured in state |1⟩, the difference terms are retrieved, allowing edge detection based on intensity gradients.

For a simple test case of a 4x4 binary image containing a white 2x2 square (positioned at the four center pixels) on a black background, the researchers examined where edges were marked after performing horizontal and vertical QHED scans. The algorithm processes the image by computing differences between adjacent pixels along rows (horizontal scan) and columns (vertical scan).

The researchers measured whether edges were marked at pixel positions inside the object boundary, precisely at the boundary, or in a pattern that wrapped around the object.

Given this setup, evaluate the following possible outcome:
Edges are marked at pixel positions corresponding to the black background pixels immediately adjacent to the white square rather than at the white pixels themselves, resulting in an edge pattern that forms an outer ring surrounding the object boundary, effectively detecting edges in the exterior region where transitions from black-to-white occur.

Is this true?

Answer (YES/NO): NO